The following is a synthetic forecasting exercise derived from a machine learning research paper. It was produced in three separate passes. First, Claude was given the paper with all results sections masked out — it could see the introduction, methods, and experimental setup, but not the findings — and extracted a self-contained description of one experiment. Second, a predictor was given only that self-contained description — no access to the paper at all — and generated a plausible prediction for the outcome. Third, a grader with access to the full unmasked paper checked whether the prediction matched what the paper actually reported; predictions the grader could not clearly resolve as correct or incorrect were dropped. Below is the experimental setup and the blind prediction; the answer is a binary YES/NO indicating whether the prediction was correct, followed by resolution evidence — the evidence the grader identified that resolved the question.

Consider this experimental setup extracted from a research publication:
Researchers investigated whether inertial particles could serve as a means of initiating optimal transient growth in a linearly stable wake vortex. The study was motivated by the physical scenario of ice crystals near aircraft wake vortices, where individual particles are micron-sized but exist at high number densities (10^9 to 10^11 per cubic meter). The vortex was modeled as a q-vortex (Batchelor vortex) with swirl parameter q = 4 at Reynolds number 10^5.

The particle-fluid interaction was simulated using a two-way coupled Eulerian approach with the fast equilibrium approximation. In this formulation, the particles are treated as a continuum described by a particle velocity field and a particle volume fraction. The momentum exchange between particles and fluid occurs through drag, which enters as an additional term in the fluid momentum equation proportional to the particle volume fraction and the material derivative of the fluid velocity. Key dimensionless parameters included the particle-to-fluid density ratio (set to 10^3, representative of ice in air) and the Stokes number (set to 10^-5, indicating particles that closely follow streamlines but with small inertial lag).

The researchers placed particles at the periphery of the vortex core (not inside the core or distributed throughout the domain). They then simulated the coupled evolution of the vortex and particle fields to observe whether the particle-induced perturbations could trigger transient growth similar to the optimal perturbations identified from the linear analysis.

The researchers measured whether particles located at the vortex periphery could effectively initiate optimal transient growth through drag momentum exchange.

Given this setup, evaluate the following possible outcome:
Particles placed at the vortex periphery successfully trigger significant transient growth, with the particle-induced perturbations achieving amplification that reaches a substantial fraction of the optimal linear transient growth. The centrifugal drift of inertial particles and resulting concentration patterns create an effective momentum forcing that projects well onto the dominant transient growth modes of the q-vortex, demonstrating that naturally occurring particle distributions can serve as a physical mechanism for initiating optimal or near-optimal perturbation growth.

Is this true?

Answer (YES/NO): NO